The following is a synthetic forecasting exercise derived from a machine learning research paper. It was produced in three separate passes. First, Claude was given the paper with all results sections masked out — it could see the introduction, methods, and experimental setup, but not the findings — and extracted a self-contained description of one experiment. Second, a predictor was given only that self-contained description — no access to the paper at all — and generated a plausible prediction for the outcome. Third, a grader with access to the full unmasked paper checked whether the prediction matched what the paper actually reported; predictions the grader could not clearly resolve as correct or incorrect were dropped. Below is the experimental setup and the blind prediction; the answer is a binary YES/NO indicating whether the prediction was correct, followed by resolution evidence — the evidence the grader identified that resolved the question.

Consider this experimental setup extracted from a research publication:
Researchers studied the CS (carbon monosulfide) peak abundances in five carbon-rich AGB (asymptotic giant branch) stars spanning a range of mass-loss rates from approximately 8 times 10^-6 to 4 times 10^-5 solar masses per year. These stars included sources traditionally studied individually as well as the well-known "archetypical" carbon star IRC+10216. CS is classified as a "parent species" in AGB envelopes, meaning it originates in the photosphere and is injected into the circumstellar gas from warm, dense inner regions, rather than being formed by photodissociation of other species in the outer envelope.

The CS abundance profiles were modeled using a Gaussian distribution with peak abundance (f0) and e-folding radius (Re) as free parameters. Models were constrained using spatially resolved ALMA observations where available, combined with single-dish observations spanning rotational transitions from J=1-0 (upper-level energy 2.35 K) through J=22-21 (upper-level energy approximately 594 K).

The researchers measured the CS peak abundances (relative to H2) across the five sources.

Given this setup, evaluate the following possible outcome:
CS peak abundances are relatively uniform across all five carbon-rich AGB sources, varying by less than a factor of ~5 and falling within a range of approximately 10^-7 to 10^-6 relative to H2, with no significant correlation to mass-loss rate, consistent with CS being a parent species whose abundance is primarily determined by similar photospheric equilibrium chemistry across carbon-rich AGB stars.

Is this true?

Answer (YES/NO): NO